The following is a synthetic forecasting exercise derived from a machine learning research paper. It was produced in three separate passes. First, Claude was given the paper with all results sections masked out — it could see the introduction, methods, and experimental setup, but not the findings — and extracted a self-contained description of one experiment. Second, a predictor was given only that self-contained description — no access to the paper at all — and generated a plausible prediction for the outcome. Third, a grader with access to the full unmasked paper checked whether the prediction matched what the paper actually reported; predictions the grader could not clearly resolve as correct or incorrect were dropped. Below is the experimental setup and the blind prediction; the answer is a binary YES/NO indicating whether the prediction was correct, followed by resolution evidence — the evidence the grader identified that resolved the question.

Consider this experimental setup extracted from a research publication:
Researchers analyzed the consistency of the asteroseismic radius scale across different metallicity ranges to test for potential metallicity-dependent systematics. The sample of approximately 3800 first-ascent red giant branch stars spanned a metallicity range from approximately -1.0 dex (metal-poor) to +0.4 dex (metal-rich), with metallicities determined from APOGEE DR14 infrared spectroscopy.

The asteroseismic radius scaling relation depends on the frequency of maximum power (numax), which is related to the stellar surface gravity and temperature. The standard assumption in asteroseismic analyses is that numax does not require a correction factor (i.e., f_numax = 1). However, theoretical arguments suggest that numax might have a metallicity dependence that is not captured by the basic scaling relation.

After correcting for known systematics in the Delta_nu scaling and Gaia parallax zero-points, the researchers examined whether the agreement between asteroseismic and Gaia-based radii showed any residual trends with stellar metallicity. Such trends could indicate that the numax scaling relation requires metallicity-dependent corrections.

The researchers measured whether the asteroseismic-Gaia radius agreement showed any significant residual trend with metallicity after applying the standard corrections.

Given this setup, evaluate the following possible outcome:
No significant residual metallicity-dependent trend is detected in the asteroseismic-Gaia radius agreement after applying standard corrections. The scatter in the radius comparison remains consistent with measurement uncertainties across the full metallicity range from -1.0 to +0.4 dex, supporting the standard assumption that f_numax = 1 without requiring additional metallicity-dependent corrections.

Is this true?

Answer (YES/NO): YES